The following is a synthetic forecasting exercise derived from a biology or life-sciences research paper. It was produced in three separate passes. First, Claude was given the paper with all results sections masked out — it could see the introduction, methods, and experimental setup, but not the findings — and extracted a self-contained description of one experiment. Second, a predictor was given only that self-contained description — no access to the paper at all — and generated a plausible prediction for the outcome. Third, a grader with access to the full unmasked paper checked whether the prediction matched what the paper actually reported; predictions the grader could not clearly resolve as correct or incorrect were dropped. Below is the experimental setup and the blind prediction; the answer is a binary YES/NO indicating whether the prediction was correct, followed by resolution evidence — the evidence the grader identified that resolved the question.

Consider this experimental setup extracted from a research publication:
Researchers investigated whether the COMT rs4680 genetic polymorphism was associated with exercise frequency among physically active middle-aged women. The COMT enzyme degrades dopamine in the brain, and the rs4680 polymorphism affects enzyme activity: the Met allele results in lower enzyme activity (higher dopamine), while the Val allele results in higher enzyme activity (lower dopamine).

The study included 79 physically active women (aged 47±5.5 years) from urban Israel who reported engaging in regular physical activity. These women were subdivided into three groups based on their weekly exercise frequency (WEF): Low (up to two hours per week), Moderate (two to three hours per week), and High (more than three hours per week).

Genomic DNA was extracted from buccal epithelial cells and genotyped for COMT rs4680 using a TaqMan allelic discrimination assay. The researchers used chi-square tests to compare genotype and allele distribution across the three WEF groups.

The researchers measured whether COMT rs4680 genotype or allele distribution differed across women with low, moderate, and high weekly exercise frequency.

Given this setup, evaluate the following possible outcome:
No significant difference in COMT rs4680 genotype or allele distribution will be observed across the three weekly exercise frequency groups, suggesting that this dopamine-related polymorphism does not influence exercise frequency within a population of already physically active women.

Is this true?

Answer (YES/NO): NO